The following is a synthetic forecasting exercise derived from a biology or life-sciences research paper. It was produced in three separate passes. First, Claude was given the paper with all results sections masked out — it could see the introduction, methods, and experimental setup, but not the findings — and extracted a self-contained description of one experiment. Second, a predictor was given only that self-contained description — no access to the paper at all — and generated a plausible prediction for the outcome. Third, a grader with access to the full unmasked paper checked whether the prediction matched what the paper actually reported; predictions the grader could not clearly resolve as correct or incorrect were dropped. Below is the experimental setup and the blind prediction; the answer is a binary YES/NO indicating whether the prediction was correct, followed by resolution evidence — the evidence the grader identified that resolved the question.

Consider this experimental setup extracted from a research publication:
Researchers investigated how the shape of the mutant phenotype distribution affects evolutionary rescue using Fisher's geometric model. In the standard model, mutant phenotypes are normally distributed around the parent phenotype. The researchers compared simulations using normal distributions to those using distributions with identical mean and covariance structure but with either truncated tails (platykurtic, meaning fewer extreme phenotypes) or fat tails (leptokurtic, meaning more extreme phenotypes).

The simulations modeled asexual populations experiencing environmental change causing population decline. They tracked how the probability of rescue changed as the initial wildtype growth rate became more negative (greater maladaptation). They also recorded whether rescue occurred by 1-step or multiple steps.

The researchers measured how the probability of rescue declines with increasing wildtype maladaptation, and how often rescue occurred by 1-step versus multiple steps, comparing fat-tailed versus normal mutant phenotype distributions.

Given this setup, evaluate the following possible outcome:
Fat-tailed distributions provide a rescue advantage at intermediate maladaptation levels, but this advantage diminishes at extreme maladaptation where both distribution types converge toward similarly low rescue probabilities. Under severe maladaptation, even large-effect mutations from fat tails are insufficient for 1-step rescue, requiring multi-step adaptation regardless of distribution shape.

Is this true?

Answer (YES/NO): NO